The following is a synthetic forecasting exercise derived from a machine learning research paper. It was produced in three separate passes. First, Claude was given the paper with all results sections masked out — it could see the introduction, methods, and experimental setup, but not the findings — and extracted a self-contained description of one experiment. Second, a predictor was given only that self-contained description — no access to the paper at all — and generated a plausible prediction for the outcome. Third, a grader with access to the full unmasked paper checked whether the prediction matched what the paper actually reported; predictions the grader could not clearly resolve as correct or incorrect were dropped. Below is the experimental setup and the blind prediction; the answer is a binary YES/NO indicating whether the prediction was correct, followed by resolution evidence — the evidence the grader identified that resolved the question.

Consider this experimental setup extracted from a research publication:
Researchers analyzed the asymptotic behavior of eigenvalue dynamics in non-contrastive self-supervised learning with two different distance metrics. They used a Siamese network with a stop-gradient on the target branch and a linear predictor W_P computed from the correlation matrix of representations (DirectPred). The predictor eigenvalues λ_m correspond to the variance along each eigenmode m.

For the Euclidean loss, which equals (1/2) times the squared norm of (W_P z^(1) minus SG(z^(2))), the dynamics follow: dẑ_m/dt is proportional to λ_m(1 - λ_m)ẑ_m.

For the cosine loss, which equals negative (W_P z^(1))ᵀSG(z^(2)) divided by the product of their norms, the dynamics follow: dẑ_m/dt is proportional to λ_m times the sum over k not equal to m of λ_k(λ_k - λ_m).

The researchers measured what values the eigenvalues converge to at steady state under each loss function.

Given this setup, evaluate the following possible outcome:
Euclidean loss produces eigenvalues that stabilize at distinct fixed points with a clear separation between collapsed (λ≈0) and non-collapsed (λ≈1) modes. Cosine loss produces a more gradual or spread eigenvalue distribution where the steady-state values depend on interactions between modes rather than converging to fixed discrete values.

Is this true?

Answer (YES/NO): NO